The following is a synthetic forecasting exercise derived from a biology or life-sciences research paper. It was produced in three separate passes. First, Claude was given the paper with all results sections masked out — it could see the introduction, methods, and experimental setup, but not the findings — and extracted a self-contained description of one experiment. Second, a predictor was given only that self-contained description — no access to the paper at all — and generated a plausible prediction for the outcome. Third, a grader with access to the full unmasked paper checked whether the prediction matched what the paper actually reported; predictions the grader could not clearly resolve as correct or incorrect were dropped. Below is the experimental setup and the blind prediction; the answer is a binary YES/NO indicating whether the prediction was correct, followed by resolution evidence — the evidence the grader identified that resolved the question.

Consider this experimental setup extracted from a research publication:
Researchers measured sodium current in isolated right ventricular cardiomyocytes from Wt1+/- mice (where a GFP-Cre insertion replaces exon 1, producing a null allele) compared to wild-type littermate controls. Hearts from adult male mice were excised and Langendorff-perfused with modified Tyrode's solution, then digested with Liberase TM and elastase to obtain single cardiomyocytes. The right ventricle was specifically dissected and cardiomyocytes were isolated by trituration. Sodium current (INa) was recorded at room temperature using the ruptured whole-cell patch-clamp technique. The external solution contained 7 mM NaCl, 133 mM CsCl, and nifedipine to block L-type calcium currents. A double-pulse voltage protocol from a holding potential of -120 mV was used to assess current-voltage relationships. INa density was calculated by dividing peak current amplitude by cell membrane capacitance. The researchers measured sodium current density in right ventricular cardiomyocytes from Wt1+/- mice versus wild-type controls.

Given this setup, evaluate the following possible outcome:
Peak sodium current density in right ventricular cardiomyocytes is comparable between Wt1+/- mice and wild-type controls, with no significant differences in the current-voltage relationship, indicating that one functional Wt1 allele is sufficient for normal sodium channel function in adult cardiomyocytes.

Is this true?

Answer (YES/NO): YES